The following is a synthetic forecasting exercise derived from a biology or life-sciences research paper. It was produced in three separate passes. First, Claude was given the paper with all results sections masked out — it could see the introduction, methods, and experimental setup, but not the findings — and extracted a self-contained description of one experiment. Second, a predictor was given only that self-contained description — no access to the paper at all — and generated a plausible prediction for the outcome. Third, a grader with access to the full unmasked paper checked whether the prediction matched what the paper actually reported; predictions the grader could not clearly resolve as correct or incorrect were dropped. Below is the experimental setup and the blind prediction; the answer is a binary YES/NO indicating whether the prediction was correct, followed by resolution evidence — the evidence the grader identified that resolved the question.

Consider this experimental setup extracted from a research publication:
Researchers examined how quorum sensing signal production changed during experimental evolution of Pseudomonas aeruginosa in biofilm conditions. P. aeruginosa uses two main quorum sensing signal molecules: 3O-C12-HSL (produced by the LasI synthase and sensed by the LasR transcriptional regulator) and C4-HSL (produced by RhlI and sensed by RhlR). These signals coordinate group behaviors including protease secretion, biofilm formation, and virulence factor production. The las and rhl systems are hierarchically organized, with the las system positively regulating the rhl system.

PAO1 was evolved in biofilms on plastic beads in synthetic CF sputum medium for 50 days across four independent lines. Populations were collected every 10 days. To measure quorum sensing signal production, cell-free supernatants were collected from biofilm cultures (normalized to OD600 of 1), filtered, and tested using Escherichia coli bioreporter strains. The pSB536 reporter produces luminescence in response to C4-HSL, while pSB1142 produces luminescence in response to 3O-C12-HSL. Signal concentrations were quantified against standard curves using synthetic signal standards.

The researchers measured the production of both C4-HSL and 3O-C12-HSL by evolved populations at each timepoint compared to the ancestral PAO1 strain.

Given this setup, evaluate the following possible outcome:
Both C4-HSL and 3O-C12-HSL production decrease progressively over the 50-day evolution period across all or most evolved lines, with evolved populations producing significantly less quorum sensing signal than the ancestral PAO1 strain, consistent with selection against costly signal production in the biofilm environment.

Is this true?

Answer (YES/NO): NO